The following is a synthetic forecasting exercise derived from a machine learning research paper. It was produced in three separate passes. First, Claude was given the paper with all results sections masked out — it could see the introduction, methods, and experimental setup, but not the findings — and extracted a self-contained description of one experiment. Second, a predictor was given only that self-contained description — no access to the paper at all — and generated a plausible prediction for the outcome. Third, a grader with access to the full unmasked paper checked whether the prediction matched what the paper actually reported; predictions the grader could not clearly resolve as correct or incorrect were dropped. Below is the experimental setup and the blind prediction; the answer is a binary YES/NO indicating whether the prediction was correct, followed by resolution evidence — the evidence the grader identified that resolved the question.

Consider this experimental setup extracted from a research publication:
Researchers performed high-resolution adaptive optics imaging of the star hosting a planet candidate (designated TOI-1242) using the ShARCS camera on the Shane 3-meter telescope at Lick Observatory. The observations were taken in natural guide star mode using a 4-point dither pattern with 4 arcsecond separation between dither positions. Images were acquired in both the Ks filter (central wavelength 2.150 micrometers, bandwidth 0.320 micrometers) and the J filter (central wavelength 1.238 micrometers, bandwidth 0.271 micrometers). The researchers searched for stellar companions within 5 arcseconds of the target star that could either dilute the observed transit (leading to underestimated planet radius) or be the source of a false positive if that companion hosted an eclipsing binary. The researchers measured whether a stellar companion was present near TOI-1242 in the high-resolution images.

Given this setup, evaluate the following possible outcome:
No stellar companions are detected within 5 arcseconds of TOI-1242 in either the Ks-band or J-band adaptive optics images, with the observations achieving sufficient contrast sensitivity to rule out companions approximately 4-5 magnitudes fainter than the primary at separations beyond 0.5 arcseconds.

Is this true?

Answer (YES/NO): NO